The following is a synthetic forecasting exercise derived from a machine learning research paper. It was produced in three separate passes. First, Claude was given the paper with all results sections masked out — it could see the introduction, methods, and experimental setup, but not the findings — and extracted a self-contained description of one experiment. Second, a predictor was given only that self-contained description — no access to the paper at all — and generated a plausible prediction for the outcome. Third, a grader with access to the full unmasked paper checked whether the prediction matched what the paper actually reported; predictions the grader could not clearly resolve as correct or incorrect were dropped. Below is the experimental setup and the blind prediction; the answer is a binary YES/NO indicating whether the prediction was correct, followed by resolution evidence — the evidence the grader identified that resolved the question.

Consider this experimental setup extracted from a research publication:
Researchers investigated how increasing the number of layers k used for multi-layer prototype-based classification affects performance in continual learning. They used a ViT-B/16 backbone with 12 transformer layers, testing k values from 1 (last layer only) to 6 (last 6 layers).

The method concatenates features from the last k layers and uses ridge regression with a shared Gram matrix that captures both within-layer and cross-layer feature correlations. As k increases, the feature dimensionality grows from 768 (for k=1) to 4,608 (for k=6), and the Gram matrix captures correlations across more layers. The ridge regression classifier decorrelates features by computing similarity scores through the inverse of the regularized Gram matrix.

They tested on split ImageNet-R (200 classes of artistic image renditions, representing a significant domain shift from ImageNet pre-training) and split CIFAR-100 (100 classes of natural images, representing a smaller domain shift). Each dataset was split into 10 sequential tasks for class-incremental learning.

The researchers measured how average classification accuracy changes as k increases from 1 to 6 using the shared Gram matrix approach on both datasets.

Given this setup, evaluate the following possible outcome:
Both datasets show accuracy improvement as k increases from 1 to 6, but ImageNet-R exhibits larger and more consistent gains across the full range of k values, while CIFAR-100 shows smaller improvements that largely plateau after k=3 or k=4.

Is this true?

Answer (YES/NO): NO